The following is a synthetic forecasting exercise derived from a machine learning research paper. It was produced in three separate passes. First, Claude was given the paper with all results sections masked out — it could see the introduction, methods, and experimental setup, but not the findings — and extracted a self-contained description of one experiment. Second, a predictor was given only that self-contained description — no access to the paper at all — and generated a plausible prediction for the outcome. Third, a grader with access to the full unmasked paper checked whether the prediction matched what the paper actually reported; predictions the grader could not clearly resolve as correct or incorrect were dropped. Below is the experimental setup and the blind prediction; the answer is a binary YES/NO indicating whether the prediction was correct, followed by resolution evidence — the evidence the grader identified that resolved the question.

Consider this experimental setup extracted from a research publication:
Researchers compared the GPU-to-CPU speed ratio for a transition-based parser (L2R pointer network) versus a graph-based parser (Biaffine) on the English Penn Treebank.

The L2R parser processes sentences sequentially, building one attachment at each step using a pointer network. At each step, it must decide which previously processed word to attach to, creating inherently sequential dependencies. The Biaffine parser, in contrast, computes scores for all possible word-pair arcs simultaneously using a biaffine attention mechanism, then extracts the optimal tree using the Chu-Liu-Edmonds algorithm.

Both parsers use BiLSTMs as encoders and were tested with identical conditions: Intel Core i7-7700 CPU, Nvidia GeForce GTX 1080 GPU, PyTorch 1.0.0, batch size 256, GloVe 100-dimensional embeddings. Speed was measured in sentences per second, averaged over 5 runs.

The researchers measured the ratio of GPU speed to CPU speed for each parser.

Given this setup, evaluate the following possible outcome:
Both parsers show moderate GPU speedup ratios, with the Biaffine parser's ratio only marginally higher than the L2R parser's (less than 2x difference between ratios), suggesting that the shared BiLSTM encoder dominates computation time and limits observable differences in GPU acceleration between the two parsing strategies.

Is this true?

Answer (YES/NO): YES